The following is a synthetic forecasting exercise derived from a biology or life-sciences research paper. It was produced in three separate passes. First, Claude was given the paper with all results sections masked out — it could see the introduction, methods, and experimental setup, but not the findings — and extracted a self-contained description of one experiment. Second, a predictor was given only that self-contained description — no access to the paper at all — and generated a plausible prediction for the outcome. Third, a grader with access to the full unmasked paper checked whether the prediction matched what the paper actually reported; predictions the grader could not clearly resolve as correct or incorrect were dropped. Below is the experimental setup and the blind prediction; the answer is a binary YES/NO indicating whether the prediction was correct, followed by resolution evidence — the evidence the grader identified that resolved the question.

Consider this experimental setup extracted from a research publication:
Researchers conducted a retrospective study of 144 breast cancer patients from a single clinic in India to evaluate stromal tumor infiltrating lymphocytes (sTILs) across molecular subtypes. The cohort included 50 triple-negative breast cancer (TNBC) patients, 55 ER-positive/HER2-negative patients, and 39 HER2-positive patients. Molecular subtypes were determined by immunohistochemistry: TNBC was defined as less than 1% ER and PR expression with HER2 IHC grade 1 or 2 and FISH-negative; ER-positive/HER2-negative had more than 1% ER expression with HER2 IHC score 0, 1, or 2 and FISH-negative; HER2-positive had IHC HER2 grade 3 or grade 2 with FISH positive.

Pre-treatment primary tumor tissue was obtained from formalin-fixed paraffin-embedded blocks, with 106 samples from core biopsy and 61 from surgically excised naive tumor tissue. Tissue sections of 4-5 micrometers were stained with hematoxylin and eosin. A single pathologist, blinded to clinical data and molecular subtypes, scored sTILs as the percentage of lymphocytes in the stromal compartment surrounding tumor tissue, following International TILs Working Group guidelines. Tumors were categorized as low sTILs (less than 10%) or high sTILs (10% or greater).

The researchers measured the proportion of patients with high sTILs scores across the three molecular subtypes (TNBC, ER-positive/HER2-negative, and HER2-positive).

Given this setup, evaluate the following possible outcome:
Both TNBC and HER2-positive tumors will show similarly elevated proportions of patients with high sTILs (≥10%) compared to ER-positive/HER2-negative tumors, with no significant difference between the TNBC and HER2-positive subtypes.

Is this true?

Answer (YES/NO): NO